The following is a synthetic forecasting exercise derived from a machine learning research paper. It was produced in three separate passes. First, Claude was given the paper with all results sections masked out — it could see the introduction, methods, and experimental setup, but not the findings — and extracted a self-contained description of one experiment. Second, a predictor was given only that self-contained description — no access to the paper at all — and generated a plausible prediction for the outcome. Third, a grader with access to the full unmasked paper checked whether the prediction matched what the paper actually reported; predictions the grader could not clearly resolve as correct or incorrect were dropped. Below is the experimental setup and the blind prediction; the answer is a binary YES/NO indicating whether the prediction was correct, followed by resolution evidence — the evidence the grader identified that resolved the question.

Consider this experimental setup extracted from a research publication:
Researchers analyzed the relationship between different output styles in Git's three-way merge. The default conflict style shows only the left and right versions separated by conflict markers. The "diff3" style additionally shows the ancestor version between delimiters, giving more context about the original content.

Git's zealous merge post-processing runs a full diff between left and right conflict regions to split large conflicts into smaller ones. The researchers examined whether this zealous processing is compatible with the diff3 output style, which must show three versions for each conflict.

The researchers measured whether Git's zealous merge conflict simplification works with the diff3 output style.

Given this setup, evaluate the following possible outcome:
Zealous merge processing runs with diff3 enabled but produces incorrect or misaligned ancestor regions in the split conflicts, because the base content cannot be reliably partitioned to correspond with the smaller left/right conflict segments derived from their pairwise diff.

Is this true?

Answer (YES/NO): NO